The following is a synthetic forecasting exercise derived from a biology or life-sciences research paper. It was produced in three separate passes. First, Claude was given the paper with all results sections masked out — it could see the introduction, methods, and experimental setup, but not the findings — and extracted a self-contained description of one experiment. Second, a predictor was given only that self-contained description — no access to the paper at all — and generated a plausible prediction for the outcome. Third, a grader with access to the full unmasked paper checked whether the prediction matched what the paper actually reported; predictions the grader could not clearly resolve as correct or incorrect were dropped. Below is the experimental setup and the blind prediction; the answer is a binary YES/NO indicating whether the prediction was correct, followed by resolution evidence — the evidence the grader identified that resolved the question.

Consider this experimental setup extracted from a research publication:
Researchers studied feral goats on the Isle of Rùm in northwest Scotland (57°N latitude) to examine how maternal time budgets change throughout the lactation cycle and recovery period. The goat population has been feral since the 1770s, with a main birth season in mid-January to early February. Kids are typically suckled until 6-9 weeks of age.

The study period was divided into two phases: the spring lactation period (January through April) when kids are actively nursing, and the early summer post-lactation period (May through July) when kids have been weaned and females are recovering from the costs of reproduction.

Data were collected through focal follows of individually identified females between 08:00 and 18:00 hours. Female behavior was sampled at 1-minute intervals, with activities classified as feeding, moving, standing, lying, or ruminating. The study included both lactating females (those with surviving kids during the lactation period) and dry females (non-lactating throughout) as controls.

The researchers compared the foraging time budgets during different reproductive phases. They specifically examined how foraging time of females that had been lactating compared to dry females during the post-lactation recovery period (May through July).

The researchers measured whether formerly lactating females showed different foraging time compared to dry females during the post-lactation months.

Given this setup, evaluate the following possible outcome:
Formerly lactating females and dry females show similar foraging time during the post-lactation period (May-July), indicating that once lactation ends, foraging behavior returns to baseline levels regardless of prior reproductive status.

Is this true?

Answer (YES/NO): YES